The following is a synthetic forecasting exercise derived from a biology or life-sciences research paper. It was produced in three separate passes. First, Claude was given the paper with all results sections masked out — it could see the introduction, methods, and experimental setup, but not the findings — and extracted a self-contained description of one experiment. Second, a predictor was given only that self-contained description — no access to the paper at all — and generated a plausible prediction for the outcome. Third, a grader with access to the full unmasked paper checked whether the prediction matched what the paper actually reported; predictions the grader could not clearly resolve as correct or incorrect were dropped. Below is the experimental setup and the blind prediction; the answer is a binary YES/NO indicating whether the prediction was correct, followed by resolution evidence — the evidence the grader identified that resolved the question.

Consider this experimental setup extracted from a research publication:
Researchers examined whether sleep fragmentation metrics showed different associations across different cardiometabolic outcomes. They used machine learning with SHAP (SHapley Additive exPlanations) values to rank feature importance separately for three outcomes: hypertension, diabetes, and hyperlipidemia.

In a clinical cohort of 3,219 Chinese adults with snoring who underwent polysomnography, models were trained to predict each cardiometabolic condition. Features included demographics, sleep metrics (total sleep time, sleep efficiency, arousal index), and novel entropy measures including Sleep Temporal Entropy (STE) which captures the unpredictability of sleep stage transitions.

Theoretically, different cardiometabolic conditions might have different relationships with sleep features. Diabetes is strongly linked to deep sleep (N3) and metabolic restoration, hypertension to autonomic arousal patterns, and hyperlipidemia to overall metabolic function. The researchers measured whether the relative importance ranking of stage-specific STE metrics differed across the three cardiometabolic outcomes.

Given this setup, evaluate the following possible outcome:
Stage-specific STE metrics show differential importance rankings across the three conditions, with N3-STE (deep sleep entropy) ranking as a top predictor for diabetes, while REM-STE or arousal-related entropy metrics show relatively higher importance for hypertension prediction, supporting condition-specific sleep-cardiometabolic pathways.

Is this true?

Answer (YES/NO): NO